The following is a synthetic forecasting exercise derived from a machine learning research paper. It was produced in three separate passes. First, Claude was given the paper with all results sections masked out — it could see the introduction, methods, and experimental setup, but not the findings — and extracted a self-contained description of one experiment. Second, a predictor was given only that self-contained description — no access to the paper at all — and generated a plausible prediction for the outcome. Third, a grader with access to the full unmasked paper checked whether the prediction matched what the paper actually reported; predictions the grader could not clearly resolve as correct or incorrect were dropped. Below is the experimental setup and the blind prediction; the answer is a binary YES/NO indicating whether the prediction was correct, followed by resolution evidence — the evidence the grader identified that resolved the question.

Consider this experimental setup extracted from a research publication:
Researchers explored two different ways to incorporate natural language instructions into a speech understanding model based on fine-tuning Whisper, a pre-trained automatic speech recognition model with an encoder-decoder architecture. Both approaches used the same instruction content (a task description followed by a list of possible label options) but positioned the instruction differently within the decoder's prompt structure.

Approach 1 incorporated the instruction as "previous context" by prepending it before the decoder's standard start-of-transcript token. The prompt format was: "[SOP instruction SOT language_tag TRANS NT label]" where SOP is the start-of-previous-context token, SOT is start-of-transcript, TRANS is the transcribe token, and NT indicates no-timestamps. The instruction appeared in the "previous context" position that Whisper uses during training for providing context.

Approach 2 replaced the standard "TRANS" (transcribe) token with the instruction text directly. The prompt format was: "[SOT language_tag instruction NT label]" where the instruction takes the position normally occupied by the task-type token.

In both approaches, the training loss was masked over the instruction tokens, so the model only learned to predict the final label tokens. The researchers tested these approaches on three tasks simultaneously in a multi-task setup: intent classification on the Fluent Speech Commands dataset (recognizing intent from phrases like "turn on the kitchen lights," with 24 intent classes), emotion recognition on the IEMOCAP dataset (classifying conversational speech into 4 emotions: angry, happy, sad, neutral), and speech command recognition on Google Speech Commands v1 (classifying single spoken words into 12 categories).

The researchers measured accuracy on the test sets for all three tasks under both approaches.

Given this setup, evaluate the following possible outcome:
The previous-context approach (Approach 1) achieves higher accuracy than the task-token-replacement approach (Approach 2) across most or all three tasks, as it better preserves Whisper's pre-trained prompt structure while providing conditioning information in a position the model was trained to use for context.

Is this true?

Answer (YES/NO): NO